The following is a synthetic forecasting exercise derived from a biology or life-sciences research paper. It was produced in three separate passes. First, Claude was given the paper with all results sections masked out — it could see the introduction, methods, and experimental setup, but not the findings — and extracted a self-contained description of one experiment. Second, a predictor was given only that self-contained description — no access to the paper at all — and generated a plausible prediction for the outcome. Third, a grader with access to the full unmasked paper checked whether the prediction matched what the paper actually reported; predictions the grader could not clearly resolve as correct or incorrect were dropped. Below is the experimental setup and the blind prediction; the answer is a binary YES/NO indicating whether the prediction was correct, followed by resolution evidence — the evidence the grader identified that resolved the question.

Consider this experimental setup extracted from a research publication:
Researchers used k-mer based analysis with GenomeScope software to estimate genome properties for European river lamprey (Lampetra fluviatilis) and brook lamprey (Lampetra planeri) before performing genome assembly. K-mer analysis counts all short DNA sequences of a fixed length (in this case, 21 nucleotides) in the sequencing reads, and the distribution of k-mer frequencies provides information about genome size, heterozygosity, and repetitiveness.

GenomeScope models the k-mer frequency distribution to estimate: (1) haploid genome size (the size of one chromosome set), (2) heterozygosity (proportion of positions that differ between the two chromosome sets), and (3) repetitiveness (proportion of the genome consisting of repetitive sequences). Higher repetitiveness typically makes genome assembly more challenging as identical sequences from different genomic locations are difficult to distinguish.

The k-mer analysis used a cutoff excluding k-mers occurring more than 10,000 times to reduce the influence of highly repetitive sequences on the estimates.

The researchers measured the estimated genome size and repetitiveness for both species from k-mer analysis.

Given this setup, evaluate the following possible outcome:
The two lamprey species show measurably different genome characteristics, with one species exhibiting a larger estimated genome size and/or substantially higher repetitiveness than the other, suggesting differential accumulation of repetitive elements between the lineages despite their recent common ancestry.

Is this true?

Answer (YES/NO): NO